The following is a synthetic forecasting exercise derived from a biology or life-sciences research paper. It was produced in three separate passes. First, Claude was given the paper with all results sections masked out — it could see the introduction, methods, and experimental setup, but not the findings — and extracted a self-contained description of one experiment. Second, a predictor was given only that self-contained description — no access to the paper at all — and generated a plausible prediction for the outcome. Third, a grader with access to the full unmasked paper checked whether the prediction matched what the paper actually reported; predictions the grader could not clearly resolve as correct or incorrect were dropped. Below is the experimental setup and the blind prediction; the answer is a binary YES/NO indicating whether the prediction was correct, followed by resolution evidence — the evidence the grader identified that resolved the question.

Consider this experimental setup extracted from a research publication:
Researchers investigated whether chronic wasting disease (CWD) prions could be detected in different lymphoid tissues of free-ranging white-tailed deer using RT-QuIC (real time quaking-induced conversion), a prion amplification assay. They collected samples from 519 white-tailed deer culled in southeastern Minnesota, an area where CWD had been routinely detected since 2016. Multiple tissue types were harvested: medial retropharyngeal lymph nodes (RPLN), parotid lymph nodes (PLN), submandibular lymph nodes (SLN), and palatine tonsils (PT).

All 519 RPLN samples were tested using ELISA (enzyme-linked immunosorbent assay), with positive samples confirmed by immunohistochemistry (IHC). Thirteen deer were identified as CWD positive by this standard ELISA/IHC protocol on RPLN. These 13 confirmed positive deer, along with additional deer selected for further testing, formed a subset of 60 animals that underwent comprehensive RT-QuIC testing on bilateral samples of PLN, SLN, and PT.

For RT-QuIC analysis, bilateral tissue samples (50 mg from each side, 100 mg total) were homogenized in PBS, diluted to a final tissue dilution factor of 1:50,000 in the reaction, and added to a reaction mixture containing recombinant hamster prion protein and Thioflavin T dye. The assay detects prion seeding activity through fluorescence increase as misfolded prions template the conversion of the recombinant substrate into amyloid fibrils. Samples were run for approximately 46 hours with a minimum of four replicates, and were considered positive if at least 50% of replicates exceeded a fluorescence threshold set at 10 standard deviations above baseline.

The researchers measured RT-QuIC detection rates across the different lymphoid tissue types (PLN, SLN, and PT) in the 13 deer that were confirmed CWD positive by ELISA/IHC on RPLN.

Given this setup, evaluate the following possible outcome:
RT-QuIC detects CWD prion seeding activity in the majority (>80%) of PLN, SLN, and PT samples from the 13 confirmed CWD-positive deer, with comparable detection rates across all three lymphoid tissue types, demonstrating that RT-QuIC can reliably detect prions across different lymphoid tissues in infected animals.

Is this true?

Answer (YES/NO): NO